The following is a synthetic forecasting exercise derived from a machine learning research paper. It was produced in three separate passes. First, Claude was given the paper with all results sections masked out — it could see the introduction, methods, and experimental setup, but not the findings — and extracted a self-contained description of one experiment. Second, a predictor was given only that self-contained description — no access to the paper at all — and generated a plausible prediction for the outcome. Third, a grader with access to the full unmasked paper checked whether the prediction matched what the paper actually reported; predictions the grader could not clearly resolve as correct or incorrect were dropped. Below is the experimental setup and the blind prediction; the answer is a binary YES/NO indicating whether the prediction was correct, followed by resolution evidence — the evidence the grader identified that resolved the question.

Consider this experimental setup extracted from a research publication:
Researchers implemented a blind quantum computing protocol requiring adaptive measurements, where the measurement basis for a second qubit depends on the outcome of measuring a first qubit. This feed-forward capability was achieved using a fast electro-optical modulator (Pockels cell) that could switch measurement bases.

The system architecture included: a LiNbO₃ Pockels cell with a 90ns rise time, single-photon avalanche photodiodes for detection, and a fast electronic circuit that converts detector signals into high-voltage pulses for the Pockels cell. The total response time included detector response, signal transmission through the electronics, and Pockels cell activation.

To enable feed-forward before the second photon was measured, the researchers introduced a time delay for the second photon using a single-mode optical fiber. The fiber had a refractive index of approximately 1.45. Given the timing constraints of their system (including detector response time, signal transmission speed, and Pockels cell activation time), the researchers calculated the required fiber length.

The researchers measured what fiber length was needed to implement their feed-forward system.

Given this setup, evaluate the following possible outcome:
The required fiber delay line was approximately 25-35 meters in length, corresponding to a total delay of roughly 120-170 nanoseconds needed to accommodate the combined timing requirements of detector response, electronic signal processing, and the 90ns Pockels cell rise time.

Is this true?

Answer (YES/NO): NO